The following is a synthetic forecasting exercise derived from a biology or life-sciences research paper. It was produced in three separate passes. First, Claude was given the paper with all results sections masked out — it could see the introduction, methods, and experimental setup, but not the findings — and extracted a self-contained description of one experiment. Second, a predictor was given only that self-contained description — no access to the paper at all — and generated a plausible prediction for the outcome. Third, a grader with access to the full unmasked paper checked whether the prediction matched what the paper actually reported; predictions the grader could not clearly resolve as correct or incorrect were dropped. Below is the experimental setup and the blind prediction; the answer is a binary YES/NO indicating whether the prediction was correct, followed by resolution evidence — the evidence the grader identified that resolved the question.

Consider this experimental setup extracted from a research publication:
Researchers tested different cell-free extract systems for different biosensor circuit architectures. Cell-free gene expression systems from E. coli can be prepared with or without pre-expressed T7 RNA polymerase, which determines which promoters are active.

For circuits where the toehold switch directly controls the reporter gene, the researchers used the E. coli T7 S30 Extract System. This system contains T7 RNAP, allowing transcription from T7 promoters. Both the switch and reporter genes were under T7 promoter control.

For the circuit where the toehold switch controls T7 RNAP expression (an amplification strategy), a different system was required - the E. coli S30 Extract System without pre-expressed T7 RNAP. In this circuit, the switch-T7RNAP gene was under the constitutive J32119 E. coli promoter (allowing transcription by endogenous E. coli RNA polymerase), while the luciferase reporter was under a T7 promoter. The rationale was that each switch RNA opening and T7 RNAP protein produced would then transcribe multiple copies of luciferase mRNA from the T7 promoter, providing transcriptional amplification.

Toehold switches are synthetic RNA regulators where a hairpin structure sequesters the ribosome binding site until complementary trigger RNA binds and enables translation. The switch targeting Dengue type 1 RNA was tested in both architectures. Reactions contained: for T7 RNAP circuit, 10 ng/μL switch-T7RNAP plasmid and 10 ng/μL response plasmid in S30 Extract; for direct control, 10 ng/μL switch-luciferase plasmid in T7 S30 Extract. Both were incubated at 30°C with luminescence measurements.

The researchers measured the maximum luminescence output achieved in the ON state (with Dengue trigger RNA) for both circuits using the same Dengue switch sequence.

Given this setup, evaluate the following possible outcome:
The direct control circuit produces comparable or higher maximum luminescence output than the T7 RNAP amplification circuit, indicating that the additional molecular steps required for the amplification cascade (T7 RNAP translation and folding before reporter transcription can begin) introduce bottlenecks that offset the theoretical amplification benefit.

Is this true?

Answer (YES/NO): YES